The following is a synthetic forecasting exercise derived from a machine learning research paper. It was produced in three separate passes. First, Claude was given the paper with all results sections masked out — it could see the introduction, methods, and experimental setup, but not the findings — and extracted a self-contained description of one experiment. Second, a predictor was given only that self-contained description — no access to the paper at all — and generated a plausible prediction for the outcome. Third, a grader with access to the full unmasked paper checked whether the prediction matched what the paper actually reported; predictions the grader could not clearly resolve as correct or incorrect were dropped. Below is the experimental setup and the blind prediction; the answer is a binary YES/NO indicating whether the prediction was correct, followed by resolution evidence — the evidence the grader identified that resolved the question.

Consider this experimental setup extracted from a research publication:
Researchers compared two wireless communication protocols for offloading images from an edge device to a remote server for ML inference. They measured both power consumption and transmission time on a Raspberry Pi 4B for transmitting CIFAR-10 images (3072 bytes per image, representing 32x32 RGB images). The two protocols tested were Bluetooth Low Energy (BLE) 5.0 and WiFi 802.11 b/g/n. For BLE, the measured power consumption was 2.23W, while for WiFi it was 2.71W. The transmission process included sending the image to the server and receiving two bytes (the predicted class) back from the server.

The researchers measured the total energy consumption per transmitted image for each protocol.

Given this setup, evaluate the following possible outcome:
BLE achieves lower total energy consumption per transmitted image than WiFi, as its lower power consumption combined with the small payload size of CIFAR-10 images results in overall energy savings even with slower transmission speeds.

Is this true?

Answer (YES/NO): NO